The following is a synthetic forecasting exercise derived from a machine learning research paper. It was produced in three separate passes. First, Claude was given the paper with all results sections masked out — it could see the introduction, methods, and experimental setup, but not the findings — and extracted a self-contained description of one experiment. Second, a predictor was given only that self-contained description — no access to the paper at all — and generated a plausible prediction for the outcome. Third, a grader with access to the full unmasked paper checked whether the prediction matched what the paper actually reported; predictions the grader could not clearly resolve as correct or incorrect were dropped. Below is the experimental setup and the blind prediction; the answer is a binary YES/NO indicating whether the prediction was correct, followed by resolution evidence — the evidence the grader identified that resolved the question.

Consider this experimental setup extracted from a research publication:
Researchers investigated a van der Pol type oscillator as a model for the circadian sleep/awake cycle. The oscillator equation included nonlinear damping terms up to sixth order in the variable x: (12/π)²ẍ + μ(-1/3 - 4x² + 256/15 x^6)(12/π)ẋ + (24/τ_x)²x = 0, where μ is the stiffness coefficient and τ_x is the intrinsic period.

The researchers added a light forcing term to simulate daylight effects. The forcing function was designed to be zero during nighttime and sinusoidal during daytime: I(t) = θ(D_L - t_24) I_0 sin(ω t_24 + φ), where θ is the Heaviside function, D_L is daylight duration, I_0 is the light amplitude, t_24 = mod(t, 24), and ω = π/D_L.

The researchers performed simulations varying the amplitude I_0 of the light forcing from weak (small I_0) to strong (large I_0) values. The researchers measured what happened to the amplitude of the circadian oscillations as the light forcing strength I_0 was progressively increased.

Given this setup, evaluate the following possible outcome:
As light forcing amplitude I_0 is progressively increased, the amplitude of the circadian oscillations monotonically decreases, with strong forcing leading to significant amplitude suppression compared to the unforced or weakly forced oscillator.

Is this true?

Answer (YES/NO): YES